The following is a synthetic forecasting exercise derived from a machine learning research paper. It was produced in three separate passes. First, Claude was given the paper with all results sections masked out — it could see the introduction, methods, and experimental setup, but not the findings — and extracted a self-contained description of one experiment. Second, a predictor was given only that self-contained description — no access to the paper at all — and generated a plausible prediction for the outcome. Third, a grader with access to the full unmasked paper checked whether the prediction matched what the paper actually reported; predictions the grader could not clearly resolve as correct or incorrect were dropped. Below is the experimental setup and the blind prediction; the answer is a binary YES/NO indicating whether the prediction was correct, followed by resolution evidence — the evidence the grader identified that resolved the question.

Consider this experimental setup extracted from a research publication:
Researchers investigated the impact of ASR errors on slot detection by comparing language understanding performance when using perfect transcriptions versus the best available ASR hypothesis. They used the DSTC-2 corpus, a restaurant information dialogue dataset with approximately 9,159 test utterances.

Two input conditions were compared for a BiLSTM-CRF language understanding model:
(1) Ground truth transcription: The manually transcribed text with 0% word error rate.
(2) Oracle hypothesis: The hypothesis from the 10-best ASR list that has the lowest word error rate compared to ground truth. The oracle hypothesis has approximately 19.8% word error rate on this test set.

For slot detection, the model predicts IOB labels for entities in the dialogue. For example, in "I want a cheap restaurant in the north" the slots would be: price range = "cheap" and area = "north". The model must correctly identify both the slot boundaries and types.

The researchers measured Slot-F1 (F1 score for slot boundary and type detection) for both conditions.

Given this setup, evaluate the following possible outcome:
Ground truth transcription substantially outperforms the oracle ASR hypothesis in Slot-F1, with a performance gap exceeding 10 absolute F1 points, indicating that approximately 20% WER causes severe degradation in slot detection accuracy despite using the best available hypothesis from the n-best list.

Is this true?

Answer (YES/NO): YES